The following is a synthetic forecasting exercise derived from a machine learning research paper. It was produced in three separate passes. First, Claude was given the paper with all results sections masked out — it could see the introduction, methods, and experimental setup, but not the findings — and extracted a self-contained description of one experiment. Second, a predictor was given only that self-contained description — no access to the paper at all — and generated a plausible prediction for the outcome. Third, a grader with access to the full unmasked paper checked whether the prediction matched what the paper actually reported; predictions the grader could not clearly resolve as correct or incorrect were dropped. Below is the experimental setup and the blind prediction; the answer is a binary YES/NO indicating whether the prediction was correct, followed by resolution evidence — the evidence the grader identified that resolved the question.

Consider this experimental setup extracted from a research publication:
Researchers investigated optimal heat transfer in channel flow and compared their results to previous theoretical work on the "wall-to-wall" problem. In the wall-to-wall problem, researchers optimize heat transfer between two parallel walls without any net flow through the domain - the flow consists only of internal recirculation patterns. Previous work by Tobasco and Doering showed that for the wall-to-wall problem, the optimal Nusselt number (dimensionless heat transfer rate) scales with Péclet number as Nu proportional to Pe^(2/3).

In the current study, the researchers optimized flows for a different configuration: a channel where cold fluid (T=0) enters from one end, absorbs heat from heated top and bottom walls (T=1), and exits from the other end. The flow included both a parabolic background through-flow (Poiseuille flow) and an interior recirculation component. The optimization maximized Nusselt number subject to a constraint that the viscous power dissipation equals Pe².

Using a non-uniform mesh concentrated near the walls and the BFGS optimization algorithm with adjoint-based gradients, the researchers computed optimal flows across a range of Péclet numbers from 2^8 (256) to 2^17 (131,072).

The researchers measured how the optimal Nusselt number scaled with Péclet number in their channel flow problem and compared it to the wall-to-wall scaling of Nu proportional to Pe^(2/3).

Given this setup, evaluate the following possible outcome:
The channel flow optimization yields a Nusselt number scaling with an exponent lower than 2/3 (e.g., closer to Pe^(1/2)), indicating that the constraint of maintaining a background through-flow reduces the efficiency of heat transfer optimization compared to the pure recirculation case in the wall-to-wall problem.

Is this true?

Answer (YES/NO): YES